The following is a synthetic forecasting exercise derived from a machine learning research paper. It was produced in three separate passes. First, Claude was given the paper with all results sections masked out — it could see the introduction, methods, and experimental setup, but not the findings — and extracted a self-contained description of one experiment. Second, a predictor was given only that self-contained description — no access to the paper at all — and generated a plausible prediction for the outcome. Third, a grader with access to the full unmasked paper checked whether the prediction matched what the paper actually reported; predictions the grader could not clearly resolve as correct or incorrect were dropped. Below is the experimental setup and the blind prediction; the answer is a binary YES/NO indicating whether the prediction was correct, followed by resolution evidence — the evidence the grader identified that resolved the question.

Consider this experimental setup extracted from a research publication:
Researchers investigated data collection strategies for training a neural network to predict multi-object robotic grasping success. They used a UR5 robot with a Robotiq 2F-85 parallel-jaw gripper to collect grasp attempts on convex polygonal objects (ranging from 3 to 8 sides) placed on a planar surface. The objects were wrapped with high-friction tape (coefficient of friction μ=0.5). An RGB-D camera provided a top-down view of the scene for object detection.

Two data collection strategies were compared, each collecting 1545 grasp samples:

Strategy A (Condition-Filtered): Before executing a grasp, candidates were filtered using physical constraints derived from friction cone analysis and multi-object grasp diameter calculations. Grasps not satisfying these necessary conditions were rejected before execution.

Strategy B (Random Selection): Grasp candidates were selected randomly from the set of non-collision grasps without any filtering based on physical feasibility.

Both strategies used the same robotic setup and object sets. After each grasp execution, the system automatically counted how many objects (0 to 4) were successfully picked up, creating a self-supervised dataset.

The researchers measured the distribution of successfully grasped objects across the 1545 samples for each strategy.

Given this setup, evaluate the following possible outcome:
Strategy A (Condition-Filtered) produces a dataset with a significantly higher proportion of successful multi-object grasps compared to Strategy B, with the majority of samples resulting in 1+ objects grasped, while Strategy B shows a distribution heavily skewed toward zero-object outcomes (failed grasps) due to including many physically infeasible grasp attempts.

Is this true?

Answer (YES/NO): NO